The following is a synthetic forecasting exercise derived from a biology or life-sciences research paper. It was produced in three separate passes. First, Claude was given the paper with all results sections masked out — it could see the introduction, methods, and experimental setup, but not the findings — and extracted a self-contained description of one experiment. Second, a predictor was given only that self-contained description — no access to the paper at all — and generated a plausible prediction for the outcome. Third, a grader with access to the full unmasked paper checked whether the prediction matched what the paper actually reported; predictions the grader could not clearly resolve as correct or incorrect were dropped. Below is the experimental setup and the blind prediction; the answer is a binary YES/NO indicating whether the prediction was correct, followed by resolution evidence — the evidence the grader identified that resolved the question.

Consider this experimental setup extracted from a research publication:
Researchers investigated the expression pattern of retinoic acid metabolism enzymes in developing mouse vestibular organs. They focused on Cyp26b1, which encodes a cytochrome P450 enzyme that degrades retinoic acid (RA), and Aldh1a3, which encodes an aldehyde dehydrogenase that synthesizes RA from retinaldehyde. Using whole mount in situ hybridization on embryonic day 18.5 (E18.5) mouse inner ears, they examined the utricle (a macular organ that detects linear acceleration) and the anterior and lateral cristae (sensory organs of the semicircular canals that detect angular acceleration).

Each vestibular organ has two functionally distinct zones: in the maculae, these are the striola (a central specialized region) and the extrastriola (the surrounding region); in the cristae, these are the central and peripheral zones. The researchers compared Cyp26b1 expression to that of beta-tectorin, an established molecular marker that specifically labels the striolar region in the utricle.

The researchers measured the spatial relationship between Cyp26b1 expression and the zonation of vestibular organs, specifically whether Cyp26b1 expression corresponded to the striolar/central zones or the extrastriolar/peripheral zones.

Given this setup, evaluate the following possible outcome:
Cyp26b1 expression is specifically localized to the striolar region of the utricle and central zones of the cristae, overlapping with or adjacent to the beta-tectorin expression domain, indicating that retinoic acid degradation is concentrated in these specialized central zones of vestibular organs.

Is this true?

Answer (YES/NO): YES